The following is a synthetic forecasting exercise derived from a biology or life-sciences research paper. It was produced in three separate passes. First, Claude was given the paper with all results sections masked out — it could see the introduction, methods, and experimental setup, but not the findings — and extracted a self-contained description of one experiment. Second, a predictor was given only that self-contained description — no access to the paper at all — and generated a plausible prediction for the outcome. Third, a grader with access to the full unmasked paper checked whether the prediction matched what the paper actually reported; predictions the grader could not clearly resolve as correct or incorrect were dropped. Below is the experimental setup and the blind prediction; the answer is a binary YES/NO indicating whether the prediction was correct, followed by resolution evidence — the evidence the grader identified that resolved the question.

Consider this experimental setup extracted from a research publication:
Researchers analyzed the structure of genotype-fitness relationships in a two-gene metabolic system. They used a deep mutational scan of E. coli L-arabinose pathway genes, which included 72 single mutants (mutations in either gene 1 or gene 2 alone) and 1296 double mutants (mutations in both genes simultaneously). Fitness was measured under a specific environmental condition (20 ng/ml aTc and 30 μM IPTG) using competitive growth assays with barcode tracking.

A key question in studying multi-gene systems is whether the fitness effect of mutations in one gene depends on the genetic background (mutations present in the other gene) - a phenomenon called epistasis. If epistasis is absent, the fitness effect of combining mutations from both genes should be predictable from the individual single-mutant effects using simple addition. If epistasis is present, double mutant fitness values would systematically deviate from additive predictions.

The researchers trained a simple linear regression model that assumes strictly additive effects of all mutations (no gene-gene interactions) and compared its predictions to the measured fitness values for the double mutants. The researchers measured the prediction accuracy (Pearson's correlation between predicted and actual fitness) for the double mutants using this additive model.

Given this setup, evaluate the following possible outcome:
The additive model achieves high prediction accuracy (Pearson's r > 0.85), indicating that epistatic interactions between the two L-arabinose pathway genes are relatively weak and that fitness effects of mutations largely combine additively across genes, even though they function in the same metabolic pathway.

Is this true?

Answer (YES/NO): NO